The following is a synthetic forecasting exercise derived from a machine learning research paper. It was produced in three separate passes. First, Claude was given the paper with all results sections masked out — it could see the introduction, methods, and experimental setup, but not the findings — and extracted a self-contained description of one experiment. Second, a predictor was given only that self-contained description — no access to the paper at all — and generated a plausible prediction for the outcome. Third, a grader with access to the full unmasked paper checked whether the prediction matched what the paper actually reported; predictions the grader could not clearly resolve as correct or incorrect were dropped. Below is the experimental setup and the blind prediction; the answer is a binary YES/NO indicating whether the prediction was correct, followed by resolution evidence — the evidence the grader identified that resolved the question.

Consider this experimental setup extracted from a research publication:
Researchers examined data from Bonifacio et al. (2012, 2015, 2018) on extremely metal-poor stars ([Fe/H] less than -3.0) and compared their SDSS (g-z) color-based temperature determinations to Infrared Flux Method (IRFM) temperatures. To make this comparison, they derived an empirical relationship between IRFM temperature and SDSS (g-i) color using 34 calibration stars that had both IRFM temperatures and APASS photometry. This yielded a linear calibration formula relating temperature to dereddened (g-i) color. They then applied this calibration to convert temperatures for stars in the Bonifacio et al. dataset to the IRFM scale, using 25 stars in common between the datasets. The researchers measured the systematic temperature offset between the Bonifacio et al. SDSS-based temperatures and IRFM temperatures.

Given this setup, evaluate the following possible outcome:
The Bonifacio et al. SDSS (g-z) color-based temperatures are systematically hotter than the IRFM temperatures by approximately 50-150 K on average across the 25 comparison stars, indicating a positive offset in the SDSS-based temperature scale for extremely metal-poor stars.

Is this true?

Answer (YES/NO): NO